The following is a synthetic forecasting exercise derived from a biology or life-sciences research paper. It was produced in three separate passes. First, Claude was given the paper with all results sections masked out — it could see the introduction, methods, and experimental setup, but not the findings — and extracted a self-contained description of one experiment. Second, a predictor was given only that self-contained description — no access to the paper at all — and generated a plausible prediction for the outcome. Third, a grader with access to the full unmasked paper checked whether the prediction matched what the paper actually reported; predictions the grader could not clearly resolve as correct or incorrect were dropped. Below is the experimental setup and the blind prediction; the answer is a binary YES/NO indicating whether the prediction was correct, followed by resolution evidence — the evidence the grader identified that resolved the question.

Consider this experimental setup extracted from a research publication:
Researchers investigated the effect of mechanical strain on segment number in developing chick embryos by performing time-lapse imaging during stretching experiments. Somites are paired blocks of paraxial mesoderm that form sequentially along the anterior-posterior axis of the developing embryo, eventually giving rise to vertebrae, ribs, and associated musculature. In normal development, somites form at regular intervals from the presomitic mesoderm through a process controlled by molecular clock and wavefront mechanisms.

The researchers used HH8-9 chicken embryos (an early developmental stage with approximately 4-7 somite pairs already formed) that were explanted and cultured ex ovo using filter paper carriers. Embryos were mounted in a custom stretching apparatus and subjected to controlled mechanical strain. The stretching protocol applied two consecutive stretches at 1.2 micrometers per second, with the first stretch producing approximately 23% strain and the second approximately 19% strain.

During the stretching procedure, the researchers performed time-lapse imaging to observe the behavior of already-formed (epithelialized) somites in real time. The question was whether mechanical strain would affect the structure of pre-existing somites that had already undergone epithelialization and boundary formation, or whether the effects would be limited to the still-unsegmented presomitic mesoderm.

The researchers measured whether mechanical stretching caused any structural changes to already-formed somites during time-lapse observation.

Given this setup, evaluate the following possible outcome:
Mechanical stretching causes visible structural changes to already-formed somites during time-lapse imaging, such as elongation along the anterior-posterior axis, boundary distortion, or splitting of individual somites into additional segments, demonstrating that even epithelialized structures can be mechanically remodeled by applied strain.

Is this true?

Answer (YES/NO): YES